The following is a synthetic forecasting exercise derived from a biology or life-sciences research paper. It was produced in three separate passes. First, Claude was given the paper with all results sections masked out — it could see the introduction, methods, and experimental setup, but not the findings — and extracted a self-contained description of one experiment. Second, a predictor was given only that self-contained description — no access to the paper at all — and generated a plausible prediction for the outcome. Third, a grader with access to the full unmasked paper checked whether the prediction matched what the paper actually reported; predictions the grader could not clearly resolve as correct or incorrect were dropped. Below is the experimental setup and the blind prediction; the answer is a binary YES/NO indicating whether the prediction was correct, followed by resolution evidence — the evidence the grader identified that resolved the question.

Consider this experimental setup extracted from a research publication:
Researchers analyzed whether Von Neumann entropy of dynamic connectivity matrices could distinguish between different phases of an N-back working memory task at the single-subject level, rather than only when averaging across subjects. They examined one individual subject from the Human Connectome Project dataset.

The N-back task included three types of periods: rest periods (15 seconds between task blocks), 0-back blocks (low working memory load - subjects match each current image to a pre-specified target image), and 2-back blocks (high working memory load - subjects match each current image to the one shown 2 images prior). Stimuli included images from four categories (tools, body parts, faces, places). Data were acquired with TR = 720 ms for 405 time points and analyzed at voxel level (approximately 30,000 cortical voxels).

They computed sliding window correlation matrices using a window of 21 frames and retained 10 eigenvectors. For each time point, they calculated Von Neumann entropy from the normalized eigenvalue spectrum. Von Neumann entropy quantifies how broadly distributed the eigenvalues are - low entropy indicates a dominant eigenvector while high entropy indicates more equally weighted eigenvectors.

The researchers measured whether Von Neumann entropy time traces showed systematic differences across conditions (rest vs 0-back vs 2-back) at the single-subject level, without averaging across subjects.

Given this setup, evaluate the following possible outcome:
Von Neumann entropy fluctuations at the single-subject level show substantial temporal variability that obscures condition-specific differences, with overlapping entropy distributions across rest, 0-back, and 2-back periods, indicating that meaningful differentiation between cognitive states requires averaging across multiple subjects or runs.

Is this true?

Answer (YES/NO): NO